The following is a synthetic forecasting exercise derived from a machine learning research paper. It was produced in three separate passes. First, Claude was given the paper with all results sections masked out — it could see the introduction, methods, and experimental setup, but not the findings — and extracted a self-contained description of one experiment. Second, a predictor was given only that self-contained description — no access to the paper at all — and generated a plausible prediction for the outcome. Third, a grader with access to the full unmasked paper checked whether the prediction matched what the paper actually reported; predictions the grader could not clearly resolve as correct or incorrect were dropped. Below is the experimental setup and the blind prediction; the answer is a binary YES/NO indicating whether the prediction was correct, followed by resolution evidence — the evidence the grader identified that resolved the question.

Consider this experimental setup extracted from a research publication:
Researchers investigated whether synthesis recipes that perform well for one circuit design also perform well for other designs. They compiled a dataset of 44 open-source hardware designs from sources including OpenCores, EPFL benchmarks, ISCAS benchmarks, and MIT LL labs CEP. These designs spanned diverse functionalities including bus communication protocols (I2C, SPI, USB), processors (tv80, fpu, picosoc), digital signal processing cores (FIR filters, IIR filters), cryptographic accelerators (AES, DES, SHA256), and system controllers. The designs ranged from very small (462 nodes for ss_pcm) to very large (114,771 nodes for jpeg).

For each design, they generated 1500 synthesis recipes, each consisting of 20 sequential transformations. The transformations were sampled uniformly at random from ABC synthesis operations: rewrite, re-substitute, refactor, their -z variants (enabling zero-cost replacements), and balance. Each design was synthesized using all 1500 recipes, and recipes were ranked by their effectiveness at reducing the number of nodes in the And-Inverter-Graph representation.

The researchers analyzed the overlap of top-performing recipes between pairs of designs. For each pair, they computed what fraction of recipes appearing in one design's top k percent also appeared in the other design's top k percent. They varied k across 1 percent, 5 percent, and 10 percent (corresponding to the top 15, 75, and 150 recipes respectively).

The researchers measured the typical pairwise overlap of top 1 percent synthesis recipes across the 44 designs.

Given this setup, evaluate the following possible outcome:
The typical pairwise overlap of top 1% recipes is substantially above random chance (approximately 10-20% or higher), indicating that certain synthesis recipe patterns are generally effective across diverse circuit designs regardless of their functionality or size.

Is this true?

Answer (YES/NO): NO